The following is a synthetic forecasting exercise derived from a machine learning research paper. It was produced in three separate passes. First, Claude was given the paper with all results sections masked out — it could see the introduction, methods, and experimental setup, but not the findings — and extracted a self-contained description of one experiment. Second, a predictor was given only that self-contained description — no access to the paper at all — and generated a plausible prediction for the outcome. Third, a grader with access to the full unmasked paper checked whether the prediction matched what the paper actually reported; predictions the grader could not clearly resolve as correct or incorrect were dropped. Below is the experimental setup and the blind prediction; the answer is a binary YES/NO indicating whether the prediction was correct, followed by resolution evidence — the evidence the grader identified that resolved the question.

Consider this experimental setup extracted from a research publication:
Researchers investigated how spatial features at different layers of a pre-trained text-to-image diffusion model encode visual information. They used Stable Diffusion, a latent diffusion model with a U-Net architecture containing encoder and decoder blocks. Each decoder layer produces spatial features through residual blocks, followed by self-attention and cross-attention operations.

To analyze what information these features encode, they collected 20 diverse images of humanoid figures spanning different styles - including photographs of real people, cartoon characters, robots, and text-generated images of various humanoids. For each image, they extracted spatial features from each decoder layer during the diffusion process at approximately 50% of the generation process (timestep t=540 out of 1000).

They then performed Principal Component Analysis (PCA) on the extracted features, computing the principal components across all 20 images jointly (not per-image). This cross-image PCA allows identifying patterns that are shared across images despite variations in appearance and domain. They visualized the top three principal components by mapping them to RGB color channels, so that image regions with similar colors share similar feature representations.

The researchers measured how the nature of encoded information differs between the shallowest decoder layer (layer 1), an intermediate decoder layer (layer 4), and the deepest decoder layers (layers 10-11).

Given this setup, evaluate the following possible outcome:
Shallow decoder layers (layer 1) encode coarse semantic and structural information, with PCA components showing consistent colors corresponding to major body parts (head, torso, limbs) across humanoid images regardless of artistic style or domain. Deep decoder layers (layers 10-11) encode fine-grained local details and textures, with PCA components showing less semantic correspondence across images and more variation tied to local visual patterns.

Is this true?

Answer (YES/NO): NO